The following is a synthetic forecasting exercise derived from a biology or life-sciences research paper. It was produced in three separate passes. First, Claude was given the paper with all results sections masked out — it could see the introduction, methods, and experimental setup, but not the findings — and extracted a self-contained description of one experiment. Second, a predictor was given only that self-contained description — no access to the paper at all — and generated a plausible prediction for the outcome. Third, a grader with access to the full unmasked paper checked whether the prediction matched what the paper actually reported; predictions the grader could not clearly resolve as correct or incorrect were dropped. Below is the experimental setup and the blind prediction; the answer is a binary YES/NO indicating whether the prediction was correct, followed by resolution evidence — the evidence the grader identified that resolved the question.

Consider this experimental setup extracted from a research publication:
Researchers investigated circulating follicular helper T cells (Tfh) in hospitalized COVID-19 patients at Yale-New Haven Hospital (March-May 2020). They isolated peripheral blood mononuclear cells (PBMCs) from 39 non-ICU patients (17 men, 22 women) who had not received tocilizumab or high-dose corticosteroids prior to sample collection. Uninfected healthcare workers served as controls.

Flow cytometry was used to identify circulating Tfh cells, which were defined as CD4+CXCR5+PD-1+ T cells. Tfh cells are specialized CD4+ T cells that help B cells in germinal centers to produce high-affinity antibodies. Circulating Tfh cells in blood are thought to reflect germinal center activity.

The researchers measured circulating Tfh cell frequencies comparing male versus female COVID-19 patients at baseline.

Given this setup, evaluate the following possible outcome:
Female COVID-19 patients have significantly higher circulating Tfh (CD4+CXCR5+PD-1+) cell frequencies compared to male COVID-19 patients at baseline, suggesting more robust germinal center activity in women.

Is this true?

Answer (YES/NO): NO